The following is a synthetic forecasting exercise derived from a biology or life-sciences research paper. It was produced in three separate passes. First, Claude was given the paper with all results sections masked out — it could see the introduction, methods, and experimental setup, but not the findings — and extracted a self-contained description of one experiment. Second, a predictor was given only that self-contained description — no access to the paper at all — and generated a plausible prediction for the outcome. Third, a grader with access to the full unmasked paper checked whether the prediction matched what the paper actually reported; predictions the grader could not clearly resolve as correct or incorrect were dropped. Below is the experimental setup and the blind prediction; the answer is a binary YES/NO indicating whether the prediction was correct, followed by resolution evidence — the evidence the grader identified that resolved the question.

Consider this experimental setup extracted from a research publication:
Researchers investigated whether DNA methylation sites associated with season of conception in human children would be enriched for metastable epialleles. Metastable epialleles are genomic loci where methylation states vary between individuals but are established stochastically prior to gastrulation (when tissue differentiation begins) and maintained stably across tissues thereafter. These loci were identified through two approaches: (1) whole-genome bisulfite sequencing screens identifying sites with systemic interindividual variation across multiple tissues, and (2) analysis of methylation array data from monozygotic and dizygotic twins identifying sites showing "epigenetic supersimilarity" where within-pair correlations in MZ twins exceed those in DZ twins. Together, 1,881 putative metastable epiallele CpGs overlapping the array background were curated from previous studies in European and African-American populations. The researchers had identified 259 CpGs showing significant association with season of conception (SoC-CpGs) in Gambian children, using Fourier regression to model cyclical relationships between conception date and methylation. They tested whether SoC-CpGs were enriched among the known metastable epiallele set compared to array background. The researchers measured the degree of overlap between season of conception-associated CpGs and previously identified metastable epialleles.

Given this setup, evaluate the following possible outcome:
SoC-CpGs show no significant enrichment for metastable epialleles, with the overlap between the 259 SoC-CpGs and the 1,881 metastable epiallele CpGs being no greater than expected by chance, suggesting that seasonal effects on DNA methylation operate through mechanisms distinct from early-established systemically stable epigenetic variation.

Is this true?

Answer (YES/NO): NO